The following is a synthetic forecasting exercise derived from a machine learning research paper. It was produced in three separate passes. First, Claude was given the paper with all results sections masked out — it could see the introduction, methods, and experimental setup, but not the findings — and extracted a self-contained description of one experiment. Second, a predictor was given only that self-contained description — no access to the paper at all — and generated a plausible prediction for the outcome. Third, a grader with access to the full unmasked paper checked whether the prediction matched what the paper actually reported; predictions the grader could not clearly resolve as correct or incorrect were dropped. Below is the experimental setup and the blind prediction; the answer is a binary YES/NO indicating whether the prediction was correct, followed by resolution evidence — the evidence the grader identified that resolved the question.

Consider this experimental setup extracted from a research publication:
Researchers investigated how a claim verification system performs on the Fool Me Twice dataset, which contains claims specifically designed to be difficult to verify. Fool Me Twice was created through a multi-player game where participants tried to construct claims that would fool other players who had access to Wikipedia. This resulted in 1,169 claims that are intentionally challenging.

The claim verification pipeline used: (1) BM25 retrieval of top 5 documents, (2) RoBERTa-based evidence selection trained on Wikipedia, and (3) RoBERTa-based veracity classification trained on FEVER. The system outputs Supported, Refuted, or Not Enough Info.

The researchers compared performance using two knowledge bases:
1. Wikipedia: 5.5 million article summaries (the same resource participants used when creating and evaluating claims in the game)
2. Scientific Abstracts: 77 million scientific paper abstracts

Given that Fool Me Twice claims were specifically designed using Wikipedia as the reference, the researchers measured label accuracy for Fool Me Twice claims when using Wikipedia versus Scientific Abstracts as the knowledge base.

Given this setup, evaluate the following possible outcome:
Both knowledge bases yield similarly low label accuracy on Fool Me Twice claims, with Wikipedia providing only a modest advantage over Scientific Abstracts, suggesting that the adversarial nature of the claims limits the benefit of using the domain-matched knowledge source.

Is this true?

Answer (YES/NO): NO